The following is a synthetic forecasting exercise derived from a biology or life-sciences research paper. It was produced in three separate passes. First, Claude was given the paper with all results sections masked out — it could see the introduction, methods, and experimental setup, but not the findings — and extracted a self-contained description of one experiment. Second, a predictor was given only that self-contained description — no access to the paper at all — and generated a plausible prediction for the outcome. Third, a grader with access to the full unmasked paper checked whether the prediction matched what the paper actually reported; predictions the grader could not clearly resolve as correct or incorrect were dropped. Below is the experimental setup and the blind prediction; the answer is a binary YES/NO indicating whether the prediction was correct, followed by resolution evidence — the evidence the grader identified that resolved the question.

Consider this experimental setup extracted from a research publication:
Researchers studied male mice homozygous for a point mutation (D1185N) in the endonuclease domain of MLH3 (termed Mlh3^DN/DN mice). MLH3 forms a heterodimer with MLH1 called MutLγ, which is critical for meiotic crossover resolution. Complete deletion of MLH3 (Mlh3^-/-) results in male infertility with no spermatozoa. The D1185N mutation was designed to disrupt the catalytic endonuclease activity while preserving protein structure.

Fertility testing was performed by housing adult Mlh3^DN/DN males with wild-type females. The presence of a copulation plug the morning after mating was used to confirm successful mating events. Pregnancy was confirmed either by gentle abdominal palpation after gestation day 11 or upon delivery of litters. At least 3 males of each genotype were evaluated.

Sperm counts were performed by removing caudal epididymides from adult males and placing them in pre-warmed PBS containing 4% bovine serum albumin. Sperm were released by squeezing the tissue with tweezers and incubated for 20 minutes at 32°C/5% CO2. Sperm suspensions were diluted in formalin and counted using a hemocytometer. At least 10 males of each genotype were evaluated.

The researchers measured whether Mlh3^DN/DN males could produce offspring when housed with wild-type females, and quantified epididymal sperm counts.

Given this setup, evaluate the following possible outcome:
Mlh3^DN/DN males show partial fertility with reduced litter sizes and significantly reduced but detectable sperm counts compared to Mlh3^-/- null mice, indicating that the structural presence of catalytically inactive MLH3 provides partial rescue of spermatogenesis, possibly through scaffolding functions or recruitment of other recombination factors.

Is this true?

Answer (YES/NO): NO